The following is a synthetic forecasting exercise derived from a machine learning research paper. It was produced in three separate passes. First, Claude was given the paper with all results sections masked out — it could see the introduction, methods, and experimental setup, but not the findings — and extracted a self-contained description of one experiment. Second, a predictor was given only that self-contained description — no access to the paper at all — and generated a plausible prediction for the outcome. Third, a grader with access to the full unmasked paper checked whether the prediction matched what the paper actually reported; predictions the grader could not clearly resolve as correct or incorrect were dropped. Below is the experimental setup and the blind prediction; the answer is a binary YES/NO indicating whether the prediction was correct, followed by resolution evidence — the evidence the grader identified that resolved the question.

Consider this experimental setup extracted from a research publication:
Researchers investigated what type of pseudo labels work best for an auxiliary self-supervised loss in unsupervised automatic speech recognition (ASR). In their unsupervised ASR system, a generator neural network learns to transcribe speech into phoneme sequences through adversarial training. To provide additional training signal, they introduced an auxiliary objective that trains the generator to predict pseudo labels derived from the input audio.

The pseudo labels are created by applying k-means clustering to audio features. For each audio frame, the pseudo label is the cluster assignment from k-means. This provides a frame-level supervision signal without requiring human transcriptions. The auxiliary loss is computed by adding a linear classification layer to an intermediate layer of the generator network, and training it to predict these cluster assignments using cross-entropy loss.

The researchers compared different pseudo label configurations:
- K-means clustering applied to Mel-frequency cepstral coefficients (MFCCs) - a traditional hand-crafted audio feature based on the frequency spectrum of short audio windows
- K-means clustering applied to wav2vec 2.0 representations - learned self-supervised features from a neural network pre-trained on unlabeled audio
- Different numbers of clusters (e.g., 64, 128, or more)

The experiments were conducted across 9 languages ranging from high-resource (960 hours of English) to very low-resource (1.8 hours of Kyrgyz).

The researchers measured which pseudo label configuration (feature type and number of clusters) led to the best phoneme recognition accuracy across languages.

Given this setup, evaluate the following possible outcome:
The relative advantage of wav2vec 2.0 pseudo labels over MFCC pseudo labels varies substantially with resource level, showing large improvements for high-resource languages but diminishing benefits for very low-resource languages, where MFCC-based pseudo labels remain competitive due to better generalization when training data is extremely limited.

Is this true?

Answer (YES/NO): NO